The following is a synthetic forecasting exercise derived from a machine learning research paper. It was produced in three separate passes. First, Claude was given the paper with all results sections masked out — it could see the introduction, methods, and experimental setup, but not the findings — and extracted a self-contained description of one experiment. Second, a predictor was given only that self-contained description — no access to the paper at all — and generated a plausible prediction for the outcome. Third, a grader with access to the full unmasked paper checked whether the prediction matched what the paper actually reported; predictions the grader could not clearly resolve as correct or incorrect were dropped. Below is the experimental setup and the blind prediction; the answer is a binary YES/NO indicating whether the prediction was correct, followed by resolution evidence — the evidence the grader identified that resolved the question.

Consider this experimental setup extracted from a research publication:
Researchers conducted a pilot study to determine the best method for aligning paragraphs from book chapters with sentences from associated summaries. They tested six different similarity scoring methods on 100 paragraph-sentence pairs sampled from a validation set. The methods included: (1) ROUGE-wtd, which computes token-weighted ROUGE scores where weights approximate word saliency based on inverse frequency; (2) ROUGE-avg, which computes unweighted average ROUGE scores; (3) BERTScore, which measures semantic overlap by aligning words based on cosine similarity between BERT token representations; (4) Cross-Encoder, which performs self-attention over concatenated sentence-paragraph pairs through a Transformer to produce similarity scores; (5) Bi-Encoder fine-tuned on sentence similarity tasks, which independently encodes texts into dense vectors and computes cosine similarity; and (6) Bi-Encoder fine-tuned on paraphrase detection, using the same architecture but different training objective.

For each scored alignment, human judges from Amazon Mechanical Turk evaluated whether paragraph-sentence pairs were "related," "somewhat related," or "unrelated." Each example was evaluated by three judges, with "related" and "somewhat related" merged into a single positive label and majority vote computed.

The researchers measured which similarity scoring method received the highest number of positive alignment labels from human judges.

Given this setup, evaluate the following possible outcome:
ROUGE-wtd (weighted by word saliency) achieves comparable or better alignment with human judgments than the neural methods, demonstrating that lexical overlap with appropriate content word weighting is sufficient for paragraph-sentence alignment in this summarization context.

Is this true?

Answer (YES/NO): NO